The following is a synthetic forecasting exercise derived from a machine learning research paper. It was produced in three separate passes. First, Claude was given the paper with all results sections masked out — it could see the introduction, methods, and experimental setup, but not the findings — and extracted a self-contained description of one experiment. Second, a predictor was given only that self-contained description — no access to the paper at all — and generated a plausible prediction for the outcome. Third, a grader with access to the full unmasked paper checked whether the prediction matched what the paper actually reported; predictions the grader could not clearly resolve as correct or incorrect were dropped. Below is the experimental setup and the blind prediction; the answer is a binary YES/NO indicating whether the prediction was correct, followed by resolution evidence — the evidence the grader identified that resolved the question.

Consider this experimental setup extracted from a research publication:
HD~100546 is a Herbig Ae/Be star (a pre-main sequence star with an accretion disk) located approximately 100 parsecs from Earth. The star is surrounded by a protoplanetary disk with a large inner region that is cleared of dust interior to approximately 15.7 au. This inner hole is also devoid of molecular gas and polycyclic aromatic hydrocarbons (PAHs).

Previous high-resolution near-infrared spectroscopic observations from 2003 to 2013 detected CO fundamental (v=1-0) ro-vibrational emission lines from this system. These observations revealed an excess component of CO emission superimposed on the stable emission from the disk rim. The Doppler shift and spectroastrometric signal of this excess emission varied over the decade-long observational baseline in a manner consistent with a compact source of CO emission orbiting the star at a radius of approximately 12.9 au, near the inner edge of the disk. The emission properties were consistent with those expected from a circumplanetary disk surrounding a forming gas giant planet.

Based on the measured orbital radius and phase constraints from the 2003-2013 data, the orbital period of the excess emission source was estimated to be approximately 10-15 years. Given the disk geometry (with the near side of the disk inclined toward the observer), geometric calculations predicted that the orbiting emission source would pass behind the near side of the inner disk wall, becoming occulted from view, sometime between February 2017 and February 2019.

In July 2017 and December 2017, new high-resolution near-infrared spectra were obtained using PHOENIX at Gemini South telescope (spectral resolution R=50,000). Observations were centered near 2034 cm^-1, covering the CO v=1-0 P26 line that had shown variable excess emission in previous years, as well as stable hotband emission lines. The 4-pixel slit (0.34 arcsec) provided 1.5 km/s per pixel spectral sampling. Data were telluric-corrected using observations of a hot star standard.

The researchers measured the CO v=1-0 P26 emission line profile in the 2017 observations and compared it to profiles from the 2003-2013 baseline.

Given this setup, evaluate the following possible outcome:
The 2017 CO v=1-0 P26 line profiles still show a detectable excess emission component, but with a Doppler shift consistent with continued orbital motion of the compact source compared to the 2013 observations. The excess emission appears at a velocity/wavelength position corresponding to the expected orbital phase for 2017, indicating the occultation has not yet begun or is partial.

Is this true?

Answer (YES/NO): NO